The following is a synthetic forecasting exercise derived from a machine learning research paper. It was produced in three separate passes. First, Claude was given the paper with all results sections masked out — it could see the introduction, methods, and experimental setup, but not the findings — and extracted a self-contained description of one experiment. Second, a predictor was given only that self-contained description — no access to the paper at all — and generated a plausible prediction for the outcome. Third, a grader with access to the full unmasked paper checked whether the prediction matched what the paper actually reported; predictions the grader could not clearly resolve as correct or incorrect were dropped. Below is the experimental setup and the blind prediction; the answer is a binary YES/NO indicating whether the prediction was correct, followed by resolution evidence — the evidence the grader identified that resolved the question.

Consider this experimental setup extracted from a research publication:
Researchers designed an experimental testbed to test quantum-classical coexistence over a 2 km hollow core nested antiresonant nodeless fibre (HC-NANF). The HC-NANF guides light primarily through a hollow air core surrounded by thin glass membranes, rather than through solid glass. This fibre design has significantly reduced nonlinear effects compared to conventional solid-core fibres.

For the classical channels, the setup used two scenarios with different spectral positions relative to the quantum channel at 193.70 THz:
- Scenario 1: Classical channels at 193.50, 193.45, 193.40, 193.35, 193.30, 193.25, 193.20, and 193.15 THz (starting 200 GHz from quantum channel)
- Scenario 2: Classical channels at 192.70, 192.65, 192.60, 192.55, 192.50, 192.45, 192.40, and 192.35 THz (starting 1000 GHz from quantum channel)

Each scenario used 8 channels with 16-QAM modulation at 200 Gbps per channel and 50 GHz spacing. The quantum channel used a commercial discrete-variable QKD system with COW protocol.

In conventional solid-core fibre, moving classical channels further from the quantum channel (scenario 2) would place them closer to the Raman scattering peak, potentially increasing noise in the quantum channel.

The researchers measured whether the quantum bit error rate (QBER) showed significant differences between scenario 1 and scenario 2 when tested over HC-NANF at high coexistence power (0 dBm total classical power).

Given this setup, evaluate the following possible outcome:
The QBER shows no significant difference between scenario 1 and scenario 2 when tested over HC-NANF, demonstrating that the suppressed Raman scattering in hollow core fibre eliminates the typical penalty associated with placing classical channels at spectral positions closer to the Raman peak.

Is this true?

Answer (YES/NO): NO